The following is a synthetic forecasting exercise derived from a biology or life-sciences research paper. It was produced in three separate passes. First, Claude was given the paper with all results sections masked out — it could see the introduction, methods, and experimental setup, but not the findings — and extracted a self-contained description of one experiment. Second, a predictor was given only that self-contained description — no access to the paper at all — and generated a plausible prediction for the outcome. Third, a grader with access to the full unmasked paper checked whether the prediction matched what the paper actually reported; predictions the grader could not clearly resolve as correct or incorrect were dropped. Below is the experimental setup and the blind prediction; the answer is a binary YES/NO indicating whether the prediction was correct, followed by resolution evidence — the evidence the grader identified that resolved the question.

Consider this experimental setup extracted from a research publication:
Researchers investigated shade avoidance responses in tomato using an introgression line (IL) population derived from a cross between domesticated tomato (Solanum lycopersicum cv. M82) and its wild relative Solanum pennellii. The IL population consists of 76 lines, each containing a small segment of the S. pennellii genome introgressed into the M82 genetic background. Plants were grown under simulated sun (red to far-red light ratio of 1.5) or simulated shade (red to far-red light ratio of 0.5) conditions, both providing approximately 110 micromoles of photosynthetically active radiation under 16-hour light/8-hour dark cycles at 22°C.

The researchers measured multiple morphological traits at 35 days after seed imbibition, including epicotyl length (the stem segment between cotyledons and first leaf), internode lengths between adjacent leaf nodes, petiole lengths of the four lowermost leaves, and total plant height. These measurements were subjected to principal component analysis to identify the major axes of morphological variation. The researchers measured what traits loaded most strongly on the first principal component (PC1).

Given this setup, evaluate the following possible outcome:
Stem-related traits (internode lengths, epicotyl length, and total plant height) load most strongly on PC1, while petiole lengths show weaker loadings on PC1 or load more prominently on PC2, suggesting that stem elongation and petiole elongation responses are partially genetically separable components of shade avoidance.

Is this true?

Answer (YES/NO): NO